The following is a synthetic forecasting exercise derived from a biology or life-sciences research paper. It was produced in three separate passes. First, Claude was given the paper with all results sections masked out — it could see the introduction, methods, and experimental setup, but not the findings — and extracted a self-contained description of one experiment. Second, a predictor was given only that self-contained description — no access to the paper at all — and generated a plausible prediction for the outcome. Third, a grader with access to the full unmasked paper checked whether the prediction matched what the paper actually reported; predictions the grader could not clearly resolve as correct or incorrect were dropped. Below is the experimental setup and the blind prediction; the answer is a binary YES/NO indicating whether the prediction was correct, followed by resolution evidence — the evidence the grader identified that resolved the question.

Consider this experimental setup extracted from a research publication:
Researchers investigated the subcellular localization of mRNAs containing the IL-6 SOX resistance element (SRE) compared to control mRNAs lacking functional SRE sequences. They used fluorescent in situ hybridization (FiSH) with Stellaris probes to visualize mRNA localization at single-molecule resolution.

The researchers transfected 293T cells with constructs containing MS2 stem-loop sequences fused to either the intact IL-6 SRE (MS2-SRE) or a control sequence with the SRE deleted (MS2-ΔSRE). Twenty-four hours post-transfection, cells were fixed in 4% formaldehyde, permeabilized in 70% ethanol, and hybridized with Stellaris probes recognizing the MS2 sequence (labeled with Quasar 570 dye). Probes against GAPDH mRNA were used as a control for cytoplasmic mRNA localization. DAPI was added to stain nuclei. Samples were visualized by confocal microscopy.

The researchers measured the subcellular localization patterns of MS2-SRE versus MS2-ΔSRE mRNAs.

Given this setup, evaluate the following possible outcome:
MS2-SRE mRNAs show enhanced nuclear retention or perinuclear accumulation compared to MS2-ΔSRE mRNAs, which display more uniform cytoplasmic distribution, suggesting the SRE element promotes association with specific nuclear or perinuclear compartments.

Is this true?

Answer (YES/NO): NO